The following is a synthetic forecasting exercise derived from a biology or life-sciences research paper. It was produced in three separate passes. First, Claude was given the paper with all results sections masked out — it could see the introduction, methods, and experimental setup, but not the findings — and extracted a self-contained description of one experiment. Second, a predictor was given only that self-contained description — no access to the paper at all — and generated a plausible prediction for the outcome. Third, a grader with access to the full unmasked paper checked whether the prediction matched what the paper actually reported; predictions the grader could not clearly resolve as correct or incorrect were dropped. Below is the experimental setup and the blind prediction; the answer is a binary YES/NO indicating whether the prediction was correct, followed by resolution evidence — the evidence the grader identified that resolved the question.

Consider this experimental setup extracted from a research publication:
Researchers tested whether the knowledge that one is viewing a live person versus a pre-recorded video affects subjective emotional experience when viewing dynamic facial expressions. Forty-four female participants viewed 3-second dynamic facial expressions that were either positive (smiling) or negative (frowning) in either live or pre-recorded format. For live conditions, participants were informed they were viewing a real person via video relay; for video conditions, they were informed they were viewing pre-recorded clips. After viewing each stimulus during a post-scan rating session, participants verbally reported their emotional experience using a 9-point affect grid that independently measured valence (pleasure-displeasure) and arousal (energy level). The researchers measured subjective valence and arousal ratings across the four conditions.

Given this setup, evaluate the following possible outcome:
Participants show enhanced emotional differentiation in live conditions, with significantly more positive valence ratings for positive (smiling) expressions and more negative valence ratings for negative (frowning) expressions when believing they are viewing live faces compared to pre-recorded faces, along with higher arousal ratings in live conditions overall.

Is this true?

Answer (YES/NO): YES